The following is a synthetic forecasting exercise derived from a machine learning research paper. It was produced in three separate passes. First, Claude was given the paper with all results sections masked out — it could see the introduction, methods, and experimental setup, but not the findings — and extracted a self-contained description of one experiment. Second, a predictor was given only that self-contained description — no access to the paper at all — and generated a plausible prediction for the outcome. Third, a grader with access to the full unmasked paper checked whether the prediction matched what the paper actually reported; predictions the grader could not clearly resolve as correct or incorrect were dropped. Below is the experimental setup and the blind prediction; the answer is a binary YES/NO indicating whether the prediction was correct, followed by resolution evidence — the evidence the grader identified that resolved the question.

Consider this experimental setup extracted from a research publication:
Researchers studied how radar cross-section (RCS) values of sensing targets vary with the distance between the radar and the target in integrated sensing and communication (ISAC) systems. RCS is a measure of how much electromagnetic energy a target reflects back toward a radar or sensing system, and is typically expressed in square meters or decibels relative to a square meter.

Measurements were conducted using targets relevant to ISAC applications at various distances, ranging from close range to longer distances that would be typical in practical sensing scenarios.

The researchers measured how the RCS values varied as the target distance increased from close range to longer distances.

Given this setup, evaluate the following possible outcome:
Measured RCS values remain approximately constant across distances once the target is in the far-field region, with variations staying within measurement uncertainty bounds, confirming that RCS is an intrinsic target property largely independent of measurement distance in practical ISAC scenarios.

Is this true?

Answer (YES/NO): YES